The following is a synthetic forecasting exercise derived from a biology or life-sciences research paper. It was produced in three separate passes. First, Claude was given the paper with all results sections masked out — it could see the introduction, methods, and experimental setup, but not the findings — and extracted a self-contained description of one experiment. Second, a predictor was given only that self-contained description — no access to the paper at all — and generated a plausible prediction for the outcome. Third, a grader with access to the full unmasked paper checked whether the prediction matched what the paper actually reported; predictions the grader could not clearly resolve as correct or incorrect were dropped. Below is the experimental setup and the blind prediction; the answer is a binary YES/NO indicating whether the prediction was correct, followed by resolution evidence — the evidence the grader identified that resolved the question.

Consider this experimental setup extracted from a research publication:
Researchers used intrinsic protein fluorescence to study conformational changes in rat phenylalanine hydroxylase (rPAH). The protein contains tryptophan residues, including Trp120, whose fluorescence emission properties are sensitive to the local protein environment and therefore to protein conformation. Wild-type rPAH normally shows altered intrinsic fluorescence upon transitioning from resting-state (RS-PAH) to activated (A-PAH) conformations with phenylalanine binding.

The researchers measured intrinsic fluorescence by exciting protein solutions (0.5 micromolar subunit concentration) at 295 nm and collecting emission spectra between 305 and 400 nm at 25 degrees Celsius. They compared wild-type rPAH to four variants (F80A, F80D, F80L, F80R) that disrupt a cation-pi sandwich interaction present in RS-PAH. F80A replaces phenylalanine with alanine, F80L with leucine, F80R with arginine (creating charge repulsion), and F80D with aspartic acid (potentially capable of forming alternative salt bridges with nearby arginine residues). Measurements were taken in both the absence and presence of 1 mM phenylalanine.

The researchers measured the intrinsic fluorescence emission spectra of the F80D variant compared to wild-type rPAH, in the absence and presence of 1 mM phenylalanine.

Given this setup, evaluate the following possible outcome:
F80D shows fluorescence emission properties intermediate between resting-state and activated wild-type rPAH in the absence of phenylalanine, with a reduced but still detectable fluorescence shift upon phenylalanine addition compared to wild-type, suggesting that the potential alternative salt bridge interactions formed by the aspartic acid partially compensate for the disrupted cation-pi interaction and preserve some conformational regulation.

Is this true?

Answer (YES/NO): NO